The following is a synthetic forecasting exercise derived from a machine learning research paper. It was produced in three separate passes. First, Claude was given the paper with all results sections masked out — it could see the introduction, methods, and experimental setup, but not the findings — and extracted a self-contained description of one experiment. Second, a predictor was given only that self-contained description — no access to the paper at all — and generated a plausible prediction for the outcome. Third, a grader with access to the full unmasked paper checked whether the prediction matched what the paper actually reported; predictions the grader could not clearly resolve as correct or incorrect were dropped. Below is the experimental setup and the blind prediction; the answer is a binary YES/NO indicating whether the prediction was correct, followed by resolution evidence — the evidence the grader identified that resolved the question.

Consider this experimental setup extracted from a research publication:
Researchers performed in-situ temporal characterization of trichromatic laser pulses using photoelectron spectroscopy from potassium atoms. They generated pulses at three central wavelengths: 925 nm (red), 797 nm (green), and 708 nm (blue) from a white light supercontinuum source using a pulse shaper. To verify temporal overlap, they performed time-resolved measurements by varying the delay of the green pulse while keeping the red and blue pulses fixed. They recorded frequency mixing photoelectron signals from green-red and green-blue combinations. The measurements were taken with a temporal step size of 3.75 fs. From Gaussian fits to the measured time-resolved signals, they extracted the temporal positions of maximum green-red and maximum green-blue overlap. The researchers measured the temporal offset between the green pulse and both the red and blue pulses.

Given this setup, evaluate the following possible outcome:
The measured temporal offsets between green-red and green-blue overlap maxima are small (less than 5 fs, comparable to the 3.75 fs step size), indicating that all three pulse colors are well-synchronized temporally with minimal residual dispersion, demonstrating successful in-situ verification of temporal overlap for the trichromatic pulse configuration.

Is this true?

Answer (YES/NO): NO